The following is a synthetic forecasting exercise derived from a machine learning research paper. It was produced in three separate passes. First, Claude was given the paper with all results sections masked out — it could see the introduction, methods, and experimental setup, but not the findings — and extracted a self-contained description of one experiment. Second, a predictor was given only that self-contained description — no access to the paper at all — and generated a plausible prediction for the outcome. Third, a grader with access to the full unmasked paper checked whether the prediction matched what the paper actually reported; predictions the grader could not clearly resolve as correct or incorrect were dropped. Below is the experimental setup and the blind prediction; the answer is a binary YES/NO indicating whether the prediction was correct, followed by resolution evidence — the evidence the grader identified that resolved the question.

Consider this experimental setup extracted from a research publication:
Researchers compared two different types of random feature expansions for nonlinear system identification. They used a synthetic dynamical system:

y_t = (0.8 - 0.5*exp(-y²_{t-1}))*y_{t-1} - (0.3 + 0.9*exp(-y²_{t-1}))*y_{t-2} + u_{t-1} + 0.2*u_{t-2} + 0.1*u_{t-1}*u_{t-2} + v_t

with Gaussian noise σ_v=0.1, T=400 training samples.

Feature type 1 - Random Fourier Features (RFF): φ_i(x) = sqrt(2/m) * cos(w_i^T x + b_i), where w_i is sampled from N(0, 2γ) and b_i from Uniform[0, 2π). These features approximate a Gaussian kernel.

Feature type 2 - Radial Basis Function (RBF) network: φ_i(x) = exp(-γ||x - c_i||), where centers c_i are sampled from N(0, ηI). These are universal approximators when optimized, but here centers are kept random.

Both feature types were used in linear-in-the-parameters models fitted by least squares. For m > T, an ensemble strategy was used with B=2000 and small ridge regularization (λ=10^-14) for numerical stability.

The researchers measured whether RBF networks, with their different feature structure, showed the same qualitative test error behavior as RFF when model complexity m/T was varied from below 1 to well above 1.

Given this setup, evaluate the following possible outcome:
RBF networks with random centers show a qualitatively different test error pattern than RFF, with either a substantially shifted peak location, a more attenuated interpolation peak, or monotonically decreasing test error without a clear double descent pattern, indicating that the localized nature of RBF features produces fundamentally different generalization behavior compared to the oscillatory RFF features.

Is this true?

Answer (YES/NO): NO